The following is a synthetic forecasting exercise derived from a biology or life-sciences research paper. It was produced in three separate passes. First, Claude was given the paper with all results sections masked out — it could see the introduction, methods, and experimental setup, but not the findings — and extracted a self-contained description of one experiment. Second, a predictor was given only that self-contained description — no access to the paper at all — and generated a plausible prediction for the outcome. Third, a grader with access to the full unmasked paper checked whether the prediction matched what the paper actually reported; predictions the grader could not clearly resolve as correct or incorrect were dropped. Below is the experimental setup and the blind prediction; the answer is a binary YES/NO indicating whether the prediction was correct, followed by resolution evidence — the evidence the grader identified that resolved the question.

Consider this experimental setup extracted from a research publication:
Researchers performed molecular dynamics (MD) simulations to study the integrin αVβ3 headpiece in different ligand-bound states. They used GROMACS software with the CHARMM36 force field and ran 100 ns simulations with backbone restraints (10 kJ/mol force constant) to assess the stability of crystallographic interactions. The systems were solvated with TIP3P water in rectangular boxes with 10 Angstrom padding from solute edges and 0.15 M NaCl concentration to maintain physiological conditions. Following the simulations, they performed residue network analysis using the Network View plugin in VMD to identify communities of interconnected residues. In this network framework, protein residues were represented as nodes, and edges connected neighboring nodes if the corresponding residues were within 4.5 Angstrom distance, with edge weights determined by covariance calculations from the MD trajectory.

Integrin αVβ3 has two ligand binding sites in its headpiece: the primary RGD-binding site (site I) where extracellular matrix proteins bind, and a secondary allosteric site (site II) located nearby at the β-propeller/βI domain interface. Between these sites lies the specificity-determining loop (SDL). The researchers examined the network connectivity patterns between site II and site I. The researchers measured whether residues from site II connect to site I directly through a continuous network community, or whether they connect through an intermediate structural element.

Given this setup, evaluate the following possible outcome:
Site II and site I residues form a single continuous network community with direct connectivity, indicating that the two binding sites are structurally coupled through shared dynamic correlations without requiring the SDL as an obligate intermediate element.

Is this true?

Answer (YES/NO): NO